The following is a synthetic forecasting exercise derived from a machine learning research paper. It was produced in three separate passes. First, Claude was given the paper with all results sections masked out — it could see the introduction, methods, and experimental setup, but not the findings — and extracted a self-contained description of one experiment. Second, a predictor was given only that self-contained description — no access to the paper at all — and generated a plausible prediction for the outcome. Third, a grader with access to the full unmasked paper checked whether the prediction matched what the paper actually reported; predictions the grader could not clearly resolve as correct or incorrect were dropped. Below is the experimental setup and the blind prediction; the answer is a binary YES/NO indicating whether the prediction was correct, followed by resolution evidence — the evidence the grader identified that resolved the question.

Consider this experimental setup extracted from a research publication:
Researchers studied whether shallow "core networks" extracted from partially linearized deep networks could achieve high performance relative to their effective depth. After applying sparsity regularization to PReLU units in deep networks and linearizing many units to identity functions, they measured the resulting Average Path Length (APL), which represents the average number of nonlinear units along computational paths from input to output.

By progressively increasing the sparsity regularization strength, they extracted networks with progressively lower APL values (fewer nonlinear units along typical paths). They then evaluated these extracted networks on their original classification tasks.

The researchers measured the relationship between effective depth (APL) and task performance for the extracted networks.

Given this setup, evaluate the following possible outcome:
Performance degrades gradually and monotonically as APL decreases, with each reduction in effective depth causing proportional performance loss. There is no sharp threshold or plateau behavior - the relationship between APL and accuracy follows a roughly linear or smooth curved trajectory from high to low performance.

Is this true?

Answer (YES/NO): NO